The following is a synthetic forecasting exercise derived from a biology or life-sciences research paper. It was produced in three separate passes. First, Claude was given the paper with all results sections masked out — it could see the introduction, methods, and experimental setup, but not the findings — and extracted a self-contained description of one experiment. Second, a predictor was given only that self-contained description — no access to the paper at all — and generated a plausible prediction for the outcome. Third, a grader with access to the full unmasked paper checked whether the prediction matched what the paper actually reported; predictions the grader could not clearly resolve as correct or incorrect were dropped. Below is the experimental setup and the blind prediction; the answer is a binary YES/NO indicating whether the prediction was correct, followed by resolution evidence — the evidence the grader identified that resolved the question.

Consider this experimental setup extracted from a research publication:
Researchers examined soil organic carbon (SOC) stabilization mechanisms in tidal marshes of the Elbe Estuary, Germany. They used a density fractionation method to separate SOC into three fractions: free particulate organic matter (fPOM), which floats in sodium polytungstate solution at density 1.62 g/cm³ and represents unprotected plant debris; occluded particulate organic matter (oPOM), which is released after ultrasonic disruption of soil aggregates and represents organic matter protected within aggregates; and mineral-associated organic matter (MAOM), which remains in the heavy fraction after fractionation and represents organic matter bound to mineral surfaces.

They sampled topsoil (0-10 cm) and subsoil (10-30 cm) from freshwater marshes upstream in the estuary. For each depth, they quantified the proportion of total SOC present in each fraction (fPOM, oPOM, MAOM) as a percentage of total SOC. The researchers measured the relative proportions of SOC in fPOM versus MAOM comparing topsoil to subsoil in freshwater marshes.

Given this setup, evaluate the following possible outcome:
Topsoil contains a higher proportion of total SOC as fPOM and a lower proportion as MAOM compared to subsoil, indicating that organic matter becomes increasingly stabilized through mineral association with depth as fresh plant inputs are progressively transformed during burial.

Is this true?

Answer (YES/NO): NO